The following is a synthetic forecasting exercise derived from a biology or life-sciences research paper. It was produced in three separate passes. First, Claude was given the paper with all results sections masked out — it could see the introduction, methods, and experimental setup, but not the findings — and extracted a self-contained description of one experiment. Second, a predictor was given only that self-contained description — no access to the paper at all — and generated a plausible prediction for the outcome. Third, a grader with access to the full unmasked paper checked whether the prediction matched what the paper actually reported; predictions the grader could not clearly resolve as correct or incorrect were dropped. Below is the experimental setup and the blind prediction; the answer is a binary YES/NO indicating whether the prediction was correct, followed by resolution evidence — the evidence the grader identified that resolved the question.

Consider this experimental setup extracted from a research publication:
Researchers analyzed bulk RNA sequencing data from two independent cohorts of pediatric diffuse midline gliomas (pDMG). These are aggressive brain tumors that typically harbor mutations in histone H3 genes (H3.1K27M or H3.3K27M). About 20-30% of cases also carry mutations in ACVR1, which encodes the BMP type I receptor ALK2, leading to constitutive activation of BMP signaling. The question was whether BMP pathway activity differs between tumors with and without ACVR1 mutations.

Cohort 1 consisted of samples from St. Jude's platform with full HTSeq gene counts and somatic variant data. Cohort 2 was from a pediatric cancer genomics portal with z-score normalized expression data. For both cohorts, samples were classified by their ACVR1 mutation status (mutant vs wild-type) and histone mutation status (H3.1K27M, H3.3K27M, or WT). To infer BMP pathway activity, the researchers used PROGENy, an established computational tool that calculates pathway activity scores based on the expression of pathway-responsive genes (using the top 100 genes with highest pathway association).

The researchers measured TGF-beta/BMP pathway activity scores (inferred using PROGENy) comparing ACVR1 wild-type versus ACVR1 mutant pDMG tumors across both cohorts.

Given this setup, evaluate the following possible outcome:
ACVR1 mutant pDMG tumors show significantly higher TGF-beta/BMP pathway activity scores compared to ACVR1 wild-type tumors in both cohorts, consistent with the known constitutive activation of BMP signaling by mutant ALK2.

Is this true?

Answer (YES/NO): NO